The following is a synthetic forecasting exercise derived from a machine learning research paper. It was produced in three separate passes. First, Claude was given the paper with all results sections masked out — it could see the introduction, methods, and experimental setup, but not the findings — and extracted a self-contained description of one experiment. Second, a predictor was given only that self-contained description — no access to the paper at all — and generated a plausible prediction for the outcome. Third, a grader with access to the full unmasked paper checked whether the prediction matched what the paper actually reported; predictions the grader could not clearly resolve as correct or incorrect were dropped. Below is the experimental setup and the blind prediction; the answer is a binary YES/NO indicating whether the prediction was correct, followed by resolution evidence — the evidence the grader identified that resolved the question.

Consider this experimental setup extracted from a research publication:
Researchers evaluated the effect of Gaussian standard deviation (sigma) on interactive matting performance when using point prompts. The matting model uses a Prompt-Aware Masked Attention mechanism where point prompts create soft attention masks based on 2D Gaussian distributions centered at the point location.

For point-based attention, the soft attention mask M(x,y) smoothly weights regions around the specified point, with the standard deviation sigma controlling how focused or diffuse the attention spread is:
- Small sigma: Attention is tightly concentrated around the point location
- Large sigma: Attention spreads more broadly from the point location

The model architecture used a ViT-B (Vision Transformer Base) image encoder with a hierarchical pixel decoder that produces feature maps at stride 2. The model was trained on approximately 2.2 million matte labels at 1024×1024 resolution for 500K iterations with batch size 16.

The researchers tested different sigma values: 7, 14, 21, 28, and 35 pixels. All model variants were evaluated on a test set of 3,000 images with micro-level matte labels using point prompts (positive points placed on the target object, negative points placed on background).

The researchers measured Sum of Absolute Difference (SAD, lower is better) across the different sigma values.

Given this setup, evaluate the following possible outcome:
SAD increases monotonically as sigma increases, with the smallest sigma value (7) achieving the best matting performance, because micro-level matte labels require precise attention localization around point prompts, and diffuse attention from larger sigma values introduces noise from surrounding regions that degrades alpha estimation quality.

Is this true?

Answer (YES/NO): NO